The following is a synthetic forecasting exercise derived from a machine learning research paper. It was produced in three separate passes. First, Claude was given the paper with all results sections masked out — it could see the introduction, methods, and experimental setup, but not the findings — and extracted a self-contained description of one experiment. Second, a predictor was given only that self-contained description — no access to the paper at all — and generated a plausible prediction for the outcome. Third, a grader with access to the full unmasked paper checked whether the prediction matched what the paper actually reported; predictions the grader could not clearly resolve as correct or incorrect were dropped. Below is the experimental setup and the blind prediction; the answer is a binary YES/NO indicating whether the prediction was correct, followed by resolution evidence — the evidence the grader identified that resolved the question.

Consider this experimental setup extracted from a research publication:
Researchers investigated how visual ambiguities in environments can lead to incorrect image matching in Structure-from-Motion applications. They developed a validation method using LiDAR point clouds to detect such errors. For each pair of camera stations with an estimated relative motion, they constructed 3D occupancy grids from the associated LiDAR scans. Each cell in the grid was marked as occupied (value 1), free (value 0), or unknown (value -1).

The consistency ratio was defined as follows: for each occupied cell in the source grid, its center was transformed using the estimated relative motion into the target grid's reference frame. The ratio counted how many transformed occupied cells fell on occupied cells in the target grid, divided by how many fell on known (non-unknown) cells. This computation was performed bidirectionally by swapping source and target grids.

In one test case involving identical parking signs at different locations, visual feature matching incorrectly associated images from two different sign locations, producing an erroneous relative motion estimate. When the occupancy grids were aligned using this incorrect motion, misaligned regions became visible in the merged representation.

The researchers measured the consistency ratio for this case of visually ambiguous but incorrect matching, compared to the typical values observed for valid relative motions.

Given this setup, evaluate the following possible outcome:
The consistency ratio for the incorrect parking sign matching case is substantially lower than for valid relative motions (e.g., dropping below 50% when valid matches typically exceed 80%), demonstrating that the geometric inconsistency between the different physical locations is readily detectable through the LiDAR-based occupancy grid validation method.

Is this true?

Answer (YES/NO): NO